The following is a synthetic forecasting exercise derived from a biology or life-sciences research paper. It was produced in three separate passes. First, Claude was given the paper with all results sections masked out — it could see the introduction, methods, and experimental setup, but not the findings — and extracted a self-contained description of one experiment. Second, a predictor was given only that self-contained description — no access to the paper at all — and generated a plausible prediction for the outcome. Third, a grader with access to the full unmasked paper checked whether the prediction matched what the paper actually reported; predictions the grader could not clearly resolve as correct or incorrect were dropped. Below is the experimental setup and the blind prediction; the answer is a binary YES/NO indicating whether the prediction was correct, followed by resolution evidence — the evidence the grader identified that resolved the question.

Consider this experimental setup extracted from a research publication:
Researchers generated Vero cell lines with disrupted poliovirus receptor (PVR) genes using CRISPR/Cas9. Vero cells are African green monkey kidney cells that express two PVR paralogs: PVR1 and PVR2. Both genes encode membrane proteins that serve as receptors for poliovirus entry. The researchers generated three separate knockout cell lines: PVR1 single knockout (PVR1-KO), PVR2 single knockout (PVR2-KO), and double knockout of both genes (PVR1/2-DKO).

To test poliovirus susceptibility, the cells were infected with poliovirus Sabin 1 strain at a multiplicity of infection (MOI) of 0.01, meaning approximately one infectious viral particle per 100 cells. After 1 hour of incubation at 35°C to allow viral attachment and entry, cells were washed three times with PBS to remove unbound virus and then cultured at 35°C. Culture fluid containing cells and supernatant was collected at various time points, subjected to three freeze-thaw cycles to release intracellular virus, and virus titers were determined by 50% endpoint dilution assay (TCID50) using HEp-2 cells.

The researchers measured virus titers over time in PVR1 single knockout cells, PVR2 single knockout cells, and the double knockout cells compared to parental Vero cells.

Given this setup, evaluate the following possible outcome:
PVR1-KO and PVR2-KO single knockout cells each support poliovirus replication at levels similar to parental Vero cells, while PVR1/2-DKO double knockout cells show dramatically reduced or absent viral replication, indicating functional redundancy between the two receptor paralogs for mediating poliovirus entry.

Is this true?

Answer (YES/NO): NO